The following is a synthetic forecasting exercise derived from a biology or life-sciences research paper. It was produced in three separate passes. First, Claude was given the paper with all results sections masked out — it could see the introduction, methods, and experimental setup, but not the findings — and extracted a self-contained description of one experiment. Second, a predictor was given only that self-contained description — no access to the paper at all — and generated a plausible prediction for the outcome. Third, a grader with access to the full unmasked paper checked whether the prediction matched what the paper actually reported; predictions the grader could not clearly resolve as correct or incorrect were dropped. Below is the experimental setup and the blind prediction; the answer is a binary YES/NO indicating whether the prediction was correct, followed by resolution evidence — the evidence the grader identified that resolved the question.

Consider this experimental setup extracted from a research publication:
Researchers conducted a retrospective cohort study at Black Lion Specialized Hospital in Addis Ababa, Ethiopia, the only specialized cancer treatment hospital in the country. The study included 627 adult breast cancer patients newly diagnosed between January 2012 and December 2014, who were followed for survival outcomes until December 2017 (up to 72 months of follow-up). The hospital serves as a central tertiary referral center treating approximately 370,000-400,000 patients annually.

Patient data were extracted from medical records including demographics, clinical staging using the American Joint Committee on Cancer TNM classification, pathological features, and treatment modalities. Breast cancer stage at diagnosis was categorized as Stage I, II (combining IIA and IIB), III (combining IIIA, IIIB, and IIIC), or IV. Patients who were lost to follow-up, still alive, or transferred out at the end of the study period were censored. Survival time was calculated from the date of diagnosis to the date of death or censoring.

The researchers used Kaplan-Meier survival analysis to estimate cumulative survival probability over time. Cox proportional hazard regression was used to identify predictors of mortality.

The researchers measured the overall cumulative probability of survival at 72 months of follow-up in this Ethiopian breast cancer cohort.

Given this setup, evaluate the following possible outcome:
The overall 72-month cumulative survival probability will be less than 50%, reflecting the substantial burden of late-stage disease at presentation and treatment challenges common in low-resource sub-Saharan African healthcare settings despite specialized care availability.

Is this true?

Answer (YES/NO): YES